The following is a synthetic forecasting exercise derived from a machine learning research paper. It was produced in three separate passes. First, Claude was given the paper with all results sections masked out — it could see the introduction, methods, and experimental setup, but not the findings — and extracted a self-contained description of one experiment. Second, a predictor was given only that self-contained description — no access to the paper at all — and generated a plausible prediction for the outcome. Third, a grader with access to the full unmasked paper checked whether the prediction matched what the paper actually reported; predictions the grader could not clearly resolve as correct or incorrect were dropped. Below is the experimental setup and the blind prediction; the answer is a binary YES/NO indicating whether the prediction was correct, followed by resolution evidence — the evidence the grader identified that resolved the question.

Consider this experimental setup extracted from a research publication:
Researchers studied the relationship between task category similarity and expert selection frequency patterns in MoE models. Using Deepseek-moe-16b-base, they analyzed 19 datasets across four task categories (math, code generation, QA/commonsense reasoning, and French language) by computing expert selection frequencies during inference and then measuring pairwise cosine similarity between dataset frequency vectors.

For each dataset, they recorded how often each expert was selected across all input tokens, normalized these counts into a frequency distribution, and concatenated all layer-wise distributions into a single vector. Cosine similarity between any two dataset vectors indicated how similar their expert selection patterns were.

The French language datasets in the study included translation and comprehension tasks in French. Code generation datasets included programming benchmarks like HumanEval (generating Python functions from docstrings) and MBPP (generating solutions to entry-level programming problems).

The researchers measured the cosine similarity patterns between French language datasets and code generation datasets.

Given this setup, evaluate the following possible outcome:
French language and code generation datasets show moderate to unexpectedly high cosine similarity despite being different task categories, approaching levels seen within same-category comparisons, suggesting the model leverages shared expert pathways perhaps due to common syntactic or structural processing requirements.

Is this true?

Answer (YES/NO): NO